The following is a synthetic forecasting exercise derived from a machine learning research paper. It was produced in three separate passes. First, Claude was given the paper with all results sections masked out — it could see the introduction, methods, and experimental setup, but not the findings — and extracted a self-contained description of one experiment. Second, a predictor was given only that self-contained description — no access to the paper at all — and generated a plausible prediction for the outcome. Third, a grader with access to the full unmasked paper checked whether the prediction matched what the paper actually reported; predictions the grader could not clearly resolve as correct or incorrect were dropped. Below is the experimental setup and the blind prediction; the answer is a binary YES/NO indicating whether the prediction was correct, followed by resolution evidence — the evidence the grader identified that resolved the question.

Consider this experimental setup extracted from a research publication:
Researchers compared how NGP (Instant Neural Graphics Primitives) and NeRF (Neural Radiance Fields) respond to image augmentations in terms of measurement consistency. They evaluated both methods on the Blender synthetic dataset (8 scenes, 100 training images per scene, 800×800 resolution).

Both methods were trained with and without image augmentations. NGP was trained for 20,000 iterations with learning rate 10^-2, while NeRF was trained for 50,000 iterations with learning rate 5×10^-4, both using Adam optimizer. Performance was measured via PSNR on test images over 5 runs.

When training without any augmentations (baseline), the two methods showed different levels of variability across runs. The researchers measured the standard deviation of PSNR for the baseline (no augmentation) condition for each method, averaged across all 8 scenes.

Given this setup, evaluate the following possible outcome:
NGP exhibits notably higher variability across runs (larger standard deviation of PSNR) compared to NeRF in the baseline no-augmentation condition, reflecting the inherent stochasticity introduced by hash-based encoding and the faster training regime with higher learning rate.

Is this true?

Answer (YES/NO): YES